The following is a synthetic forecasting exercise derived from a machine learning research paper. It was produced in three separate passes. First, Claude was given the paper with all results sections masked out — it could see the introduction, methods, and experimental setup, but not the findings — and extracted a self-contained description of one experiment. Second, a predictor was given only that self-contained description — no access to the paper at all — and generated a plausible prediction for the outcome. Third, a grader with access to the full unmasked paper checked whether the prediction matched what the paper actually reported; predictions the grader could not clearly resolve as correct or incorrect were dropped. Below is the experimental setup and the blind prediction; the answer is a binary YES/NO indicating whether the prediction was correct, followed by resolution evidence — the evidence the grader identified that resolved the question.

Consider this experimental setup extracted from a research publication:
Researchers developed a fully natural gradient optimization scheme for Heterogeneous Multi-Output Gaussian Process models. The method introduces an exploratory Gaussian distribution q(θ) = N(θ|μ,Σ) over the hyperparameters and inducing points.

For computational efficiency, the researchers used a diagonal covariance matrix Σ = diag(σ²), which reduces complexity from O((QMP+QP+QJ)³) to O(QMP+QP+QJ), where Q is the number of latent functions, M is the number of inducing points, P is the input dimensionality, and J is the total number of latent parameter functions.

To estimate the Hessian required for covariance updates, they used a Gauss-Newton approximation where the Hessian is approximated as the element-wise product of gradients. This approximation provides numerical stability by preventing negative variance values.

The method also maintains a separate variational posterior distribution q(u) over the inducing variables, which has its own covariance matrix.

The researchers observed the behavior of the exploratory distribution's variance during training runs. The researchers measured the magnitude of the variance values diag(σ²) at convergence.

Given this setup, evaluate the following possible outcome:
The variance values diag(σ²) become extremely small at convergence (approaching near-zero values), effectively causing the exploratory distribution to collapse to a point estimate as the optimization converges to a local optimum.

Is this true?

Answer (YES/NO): YES